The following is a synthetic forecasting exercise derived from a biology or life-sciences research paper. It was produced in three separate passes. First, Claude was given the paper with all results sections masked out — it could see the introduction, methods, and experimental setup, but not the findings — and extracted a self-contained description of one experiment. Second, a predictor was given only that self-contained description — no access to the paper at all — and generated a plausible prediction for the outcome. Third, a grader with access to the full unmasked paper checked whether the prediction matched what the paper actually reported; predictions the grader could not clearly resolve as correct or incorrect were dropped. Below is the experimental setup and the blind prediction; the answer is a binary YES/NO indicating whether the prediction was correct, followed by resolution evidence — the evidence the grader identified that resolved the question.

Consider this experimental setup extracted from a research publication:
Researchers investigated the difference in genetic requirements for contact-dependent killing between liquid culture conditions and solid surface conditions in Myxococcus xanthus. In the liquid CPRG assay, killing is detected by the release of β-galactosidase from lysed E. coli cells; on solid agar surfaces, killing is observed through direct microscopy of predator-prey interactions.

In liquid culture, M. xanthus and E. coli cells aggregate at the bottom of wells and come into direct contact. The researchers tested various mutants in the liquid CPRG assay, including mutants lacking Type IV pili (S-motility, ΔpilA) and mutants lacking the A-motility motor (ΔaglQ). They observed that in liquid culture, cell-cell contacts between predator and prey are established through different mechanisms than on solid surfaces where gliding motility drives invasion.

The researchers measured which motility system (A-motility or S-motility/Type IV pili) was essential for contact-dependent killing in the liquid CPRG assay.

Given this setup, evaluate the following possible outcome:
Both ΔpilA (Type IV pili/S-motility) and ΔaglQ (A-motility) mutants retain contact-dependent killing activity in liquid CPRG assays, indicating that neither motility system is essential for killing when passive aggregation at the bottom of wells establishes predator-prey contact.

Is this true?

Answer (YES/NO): NO